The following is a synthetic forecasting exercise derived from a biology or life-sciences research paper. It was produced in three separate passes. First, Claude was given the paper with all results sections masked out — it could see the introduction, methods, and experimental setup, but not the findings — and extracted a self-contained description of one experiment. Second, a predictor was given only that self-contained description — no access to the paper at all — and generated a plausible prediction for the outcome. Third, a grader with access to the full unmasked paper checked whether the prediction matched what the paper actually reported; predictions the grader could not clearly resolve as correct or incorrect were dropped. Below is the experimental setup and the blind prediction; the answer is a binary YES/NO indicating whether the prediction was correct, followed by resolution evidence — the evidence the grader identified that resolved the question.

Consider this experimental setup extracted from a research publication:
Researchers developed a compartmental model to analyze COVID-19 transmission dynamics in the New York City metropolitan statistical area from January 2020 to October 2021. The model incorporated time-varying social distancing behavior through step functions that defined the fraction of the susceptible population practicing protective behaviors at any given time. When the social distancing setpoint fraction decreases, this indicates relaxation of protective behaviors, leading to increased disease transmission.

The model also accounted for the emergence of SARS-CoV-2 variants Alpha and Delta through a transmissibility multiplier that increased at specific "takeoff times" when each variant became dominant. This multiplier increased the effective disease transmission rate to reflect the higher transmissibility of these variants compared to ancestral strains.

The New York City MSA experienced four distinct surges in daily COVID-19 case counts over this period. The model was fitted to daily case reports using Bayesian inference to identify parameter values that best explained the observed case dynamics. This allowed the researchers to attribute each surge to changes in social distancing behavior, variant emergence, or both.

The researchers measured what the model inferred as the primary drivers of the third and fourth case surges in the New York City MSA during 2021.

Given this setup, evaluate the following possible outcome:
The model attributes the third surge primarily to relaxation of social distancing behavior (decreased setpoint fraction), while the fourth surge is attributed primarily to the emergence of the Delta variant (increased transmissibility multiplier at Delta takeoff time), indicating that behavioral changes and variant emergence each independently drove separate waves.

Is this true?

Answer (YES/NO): NO